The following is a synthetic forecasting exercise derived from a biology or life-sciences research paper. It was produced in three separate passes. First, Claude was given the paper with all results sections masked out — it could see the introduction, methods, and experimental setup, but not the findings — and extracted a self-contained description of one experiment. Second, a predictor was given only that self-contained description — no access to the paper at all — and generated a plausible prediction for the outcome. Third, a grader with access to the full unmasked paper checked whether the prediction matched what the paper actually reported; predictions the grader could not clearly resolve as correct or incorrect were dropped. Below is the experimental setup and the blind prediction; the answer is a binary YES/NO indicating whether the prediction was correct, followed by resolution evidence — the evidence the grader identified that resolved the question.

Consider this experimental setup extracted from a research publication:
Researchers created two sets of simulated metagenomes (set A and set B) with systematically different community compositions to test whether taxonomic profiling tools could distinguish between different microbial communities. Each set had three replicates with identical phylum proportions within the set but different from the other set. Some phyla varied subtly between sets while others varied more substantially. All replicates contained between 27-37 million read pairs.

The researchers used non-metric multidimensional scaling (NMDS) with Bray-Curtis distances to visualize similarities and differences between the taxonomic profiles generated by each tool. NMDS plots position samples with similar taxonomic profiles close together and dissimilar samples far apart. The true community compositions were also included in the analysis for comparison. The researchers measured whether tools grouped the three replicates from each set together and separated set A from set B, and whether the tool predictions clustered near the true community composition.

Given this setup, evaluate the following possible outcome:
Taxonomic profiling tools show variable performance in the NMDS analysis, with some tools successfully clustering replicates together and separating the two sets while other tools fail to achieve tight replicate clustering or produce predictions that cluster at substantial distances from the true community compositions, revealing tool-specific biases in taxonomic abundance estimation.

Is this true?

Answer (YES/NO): YES